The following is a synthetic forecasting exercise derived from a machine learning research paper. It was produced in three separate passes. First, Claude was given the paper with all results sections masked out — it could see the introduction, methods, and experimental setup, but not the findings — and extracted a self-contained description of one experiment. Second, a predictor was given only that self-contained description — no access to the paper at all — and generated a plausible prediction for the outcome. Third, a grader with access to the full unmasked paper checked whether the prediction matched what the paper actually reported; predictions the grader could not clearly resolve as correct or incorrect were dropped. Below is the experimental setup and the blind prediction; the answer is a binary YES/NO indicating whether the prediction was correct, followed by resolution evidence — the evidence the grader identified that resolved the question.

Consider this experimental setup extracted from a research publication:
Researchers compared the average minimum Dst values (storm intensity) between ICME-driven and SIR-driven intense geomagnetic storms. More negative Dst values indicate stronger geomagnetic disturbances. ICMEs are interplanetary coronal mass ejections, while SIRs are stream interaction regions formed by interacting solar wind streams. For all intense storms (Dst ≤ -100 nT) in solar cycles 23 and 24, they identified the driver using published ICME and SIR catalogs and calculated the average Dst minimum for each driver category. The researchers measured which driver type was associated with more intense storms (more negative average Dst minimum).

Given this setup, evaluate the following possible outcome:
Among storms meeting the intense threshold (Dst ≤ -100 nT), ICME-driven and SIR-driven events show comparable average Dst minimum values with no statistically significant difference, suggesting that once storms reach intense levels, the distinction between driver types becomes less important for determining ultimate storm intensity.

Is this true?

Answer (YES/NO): NO